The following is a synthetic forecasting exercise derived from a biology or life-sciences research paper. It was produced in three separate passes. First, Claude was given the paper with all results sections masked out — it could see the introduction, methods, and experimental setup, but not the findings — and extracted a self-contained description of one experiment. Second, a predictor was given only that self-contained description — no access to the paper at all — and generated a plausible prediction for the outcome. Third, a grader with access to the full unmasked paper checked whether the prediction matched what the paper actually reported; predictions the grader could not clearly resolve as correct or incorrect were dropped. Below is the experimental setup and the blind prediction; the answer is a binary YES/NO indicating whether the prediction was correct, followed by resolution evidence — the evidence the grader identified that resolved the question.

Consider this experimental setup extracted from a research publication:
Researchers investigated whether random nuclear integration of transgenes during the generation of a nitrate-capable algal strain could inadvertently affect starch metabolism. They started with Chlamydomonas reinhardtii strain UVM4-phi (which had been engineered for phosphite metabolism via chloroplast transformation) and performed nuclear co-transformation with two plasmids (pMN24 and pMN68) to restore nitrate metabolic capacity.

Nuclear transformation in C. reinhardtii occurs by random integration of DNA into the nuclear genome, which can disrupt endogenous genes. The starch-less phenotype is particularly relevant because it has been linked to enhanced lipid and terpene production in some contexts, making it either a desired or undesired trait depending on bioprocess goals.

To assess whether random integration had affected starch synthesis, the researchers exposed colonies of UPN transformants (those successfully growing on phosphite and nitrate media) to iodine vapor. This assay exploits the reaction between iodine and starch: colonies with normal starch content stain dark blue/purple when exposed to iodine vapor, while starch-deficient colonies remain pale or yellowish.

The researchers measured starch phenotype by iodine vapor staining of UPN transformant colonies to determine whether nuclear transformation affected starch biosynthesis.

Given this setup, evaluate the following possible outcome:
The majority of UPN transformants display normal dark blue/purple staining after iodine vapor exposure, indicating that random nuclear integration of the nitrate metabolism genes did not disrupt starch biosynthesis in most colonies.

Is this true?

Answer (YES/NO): YES